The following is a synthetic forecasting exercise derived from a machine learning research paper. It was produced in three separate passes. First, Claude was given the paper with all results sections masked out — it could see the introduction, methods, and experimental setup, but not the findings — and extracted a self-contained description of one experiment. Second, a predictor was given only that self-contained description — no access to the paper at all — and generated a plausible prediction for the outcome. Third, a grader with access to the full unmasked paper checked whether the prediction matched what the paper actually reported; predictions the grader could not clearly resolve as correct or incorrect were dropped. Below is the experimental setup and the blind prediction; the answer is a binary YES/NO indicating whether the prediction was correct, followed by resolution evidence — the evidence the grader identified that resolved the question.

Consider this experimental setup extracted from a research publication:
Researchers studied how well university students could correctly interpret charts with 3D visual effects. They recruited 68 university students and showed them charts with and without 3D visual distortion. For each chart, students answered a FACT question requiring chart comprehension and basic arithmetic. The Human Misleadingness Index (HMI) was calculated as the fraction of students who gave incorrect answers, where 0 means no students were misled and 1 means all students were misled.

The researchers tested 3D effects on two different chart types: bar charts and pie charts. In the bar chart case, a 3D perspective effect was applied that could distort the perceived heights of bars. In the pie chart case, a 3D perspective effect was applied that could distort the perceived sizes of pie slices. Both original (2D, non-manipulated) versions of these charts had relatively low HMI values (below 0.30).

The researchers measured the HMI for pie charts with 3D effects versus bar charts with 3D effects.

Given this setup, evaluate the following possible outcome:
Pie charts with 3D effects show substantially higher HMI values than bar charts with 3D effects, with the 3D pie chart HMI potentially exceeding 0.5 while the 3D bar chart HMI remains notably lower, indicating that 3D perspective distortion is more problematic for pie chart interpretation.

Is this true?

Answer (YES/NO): NO